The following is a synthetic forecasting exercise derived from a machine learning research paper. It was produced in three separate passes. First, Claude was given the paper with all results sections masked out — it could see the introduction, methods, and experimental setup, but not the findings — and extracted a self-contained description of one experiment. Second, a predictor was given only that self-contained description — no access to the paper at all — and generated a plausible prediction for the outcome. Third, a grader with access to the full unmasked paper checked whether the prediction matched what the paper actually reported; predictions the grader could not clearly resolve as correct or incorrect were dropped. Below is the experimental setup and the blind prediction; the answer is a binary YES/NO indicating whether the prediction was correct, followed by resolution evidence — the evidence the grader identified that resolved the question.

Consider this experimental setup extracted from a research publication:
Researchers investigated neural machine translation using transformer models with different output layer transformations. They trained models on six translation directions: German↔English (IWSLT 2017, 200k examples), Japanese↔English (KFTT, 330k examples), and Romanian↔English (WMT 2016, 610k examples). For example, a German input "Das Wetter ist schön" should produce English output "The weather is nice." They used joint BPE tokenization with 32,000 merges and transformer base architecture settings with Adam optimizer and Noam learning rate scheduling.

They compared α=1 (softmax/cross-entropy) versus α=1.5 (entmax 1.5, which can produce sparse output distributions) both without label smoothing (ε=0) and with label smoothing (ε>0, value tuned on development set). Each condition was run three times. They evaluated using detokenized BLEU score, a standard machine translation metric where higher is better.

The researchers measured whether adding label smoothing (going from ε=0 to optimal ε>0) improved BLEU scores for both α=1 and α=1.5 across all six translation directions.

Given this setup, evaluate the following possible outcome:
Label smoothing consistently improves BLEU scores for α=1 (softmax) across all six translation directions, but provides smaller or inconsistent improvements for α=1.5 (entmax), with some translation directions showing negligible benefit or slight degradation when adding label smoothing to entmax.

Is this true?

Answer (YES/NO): YES